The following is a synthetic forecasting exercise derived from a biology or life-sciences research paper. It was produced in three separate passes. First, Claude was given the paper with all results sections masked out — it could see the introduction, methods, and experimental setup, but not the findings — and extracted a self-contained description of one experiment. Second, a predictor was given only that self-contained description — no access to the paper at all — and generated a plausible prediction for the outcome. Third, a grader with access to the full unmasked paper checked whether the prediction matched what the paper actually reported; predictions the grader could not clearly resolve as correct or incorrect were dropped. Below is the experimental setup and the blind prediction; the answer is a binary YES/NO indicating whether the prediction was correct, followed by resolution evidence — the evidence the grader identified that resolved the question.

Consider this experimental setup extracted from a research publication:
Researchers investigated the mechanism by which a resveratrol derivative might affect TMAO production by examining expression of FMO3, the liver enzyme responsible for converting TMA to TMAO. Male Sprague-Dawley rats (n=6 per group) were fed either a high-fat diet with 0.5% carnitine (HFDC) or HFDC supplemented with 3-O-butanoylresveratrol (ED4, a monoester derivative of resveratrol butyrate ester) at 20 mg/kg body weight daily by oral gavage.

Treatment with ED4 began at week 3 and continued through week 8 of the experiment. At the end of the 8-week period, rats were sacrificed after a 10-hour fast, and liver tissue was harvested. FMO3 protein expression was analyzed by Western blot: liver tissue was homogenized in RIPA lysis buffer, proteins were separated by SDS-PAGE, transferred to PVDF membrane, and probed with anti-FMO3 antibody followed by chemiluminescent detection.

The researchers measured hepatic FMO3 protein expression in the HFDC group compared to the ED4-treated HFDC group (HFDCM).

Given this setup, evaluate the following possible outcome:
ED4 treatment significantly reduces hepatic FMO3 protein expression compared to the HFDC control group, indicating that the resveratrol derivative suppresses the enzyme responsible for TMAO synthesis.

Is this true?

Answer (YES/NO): NO